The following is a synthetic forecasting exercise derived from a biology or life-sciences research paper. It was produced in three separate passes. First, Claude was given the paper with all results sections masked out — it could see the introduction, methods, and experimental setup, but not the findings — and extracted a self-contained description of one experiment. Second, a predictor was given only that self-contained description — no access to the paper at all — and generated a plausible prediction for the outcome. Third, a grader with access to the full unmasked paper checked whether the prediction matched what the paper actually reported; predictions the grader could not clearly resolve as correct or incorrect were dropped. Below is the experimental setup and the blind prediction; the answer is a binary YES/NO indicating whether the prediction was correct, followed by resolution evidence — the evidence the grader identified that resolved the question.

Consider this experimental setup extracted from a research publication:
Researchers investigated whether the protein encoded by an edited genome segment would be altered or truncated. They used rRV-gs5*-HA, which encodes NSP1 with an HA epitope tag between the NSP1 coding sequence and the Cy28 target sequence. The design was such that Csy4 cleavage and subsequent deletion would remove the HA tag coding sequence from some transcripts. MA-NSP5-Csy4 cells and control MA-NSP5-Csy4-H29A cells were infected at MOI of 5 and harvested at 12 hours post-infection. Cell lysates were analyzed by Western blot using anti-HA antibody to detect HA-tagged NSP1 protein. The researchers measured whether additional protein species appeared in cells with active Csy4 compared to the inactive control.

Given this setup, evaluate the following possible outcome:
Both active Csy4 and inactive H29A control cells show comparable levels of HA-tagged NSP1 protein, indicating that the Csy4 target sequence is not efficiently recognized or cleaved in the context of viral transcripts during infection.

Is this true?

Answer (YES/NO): NO